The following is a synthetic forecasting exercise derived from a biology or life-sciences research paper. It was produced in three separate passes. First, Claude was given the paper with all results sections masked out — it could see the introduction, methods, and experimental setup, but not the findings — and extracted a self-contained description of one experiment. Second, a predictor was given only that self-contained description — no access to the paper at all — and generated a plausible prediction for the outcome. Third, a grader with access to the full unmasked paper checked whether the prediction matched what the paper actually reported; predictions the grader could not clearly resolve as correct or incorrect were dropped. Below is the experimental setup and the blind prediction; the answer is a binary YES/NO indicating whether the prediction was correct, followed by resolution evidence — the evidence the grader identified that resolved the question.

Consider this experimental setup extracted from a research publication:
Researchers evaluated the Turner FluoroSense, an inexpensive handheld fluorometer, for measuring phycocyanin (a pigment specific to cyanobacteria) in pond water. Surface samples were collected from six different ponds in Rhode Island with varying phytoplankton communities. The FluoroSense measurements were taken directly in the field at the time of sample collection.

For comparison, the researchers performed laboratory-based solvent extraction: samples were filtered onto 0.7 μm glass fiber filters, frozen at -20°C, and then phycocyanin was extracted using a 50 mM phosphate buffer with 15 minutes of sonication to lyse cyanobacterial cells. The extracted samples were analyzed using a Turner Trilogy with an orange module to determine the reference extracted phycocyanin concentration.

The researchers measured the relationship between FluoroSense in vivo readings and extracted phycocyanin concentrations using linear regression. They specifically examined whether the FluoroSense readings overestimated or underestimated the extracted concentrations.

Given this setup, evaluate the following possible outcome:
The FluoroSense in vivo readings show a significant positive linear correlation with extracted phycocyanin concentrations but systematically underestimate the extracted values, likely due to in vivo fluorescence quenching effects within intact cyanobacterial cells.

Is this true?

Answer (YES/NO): NO